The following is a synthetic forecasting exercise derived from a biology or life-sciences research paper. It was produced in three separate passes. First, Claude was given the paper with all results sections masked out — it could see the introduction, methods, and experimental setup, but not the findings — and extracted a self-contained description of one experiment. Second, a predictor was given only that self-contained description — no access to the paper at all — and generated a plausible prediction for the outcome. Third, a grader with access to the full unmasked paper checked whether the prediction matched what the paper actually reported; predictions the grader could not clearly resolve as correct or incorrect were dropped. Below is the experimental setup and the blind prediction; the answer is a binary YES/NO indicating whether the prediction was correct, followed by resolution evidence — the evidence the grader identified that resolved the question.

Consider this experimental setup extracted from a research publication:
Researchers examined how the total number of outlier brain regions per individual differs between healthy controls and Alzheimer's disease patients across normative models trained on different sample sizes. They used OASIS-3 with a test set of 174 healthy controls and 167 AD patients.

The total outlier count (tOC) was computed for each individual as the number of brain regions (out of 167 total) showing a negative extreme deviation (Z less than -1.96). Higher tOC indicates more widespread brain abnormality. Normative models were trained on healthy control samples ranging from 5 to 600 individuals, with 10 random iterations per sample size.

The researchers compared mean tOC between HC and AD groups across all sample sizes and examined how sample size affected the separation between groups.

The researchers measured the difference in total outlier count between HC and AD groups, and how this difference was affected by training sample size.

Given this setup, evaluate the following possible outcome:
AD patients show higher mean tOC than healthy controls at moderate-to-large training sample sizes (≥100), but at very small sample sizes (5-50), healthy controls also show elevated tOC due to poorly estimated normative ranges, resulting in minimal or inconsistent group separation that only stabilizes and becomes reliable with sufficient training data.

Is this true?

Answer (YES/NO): NO